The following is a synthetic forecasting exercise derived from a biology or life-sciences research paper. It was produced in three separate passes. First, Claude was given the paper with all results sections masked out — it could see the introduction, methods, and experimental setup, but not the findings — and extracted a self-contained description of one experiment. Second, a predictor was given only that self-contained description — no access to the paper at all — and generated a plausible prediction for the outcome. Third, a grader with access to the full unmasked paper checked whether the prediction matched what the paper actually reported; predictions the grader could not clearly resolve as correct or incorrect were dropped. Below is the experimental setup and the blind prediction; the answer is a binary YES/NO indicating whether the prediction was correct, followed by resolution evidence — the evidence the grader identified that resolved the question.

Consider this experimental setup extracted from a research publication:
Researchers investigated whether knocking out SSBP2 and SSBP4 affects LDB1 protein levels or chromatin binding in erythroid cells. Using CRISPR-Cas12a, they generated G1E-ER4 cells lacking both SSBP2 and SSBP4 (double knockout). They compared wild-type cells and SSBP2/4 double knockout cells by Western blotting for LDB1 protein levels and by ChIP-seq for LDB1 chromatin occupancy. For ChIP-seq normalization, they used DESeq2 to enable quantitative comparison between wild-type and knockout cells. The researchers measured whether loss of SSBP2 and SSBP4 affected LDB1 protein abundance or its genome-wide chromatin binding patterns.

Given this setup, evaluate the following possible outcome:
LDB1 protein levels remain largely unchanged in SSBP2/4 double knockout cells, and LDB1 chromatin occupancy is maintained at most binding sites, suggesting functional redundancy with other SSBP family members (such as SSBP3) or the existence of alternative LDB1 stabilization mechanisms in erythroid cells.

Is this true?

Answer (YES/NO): YES